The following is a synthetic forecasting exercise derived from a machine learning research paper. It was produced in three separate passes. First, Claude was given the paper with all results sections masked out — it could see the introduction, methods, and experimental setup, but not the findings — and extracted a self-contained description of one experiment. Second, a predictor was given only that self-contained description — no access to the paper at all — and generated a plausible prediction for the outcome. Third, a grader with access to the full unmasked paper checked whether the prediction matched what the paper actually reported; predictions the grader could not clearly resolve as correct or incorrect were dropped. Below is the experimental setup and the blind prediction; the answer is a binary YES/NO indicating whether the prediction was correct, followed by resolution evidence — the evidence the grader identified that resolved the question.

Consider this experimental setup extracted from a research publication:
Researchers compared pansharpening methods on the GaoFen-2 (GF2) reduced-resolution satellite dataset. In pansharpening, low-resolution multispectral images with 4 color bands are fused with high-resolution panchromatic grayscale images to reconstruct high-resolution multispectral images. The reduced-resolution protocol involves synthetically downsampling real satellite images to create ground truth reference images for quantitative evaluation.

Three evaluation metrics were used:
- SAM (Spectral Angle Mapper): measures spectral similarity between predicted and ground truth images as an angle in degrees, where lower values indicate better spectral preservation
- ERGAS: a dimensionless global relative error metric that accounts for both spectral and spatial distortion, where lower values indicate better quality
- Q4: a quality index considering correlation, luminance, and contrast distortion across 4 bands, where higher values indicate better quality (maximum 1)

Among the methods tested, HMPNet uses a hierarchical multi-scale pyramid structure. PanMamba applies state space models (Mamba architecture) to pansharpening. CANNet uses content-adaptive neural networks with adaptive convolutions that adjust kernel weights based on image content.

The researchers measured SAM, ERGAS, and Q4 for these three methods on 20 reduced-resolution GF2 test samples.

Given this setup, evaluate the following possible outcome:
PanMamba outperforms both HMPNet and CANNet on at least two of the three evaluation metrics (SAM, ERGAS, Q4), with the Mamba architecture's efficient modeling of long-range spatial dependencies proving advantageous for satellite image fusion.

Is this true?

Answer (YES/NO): NO